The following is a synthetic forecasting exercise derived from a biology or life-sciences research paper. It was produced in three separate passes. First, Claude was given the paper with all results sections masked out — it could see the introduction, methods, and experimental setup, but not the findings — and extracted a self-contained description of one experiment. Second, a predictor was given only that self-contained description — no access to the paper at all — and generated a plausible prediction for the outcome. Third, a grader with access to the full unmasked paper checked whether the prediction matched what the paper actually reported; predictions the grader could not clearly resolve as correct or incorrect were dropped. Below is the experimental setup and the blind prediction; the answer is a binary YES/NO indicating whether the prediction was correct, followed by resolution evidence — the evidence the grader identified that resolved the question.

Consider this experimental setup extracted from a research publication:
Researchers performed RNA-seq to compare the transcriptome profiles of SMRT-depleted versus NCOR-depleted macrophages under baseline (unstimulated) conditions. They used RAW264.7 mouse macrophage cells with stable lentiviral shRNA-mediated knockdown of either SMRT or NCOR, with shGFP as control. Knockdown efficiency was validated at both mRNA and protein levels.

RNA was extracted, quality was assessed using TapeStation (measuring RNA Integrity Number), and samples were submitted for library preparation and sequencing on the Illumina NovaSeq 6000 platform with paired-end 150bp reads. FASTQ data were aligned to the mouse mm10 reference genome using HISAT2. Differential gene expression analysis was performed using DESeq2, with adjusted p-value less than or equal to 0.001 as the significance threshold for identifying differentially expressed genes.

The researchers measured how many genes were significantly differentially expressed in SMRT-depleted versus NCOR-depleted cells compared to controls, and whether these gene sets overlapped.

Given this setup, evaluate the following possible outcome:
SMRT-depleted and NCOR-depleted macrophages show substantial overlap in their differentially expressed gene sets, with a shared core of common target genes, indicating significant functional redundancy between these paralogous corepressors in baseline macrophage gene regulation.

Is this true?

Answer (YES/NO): NO